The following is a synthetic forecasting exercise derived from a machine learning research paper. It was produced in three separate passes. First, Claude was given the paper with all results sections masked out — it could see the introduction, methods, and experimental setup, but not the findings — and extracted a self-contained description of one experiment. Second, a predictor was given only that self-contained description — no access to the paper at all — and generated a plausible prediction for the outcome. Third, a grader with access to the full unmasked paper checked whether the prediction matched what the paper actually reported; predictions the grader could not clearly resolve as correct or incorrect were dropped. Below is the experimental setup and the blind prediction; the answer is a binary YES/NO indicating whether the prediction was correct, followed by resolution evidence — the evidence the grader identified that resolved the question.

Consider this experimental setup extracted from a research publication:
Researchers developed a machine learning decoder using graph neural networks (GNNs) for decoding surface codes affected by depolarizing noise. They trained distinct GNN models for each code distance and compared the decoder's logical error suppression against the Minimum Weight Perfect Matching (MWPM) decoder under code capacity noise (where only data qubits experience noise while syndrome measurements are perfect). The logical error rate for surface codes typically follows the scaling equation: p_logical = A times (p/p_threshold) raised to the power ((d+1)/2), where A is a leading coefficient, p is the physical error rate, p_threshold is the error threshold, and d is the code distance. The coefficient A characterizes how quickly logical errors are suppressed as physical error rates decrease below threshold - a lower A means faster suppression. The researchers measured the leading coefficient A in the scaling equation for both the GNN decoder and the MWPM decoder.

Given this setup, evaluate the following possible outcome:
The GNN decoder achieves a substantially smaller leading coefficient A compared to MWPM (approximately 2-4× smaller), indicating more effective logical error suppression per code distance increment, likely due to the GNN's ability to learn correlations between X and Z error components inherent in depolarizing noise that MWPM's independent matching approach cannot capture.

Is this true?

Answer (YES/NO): NO